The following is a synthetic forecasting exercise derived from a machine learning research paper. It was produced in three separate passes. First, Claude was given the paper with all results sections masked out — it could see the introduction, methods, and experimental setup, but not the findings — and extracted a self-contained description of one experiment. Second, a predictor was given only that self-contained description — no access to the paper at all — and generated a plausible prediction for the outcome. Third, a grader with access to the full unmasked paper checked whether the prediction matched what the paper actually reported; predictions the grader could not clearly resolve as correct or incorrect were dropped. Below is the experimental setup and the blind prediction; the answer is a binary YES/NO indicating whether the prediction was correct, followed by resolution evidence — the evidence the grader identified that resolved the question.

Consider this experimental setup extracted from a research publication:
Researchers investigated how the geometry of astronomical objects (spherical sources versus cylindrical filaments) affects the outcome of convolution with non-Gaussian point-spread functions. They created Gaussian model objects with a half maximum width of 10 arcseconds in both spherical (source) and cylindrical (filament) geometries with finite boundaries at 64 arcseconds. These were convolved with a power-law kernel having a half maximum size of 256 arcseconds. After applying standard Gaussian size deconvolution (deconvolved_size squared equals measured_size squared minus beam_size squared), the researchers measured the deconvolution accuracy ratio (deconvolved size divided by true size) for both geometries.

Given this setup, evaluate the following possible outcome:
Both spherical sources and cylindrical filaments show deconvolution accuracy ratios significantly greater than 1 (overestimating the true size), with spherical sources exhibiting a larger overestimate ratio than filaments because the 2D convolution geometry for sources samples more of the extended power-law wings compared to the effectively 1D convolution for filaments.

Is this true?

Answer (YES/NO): NO